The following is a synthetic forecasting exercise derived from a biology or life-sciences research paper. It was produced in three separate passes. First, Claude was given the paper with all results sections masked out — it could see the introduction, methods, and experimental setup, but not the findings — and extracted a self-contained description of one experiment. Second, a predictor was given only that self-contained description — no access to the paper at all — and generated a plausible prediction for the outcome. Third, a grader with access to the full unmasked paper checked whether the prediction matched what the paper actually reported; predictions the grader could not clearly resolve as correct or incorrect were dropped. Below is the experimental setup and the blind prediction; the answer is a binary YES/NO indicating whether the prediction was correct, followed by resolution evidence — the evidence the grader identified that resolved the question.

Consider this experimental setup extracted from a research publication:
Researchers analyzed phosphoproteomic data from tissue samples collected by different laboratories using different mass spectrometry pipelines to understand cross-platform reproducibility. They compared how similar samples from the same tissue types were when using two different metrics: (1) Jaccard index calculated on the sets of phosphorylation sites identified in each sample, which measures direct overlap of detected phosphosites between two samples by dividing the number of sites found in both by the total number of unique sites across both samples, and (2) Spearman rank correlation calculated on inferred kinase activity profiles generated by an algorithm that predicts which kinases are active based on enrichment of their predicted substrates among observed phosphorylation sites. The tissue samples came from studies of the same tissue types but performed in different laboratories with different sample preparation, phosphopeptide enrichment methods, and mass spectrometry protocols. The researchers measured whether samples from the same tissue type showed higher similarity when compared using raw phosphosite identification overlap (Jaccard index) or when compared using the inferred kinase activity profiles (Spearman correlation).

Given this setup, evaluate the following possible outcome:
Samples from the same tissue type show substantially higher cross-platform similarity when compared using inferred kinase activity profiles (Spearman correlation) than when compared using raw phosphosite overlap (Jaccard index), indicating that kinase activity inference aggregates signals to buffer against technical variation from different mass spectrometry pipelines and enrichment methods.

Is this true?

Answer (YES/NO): YES